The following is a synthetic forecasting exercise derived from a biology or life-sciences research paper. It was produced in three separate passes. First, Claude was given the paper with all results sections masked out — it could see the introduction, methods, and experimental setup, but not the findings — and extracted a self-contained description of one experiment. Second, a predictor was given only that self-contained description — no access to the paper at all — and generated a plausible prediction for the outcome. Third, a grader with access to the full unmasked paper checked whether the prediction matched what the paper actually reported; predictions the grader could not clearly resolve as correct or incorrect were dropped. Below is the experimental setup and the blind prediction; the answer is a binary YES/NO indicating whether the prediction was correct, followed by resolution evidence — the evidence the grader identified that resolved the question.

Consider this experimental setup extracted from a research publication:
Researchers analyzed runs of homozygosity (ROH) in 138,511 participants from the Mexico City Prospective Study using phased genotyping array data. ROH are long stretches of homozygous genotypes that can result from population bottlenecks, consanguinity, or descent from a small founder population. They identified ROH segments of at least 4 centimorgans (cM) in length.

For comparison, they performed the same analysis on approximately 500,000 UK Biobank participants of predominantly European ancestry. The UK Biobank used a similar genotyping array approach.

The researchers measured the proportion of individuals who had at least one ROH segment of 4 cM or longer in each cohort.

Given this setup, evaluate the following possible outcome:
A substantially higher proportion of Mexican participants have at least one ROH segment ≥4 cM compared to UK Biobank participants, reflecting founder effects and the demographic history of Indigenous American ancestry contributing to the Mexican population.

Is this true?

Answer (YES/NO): YES